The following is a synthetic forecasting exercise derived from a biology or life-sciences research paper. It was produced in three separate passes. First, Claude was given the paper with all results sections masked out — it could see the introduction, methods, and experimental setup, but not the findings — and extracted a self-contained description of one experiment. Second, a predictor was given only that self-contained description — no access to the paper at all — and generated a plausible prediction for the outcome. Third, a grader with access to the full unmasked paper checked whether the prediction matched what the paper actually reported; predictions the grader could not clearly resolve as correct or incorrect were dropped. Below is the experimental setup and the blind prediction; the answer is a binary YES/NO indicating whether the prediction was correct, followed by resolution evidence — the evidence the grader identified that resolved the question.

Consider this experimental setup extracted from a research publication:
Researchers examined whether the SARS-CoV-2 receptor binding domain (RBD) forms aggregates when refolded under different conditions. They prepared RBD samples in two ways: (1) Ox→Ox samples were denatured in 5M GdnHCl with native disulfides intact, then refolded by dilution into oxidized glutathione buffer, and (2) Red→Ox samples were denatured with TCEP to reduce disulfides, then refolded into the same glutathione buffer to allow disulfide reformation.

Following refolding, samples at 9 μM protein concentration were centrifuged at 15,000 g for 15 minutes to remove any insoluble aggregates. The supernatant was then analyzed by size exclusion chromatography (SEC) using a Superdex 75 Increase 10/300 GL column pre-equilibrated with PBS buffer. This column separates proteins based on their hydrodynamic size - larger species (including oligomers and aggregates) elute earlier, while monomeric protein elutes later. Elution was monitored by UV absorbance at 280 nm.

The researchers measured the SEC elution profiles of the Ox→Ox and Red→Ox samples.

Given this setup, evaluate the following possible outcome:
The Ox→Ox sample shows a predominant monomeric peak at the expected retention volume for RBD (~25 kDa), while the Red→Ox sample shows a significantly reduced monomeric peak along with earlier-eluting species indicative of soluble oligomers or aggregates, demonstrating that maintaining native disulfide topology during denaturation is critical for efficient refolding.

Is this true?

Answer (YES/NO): YES